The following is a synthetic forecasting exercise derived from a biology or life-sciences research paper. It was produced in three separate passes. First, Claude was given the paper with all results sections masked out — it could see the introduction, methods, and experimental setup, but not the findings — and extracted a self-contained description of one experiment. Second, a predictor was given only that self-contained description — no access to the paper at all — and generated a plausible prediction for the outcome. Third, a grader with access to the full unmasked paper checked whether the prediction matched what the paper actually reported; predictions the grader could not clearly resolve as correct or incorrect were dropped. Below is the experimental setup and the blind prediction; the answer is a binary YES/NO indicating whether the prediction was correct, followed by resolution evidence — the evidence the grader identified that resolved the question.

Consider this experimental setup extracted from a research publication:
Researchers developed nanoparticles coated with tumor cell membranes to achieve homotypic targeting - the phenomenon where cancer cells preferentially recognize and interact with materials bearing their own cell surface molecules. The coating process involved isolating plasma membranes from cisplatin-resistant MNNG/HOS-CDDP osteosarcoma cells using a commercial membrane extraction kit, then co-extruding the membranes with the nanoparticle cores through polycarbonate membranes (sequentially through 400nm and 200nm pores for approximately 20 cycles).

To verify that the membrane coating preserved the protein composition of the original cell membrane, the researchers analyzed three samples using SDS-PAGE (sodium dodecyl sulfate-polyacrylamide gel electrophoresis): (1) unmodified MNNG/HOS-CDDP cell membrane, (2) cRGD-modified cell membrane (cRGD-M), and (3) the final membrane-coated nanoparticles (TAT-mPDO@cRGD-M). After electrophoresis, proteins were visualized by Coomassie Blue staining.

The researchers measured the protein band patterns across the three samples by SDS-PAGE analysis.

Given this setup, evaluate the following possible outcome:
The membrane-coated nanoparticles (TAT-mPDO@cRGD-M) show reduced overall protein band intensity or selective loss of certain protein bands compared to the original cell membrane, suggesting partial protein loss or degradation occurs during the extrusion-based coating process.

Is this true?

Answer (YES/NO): NO